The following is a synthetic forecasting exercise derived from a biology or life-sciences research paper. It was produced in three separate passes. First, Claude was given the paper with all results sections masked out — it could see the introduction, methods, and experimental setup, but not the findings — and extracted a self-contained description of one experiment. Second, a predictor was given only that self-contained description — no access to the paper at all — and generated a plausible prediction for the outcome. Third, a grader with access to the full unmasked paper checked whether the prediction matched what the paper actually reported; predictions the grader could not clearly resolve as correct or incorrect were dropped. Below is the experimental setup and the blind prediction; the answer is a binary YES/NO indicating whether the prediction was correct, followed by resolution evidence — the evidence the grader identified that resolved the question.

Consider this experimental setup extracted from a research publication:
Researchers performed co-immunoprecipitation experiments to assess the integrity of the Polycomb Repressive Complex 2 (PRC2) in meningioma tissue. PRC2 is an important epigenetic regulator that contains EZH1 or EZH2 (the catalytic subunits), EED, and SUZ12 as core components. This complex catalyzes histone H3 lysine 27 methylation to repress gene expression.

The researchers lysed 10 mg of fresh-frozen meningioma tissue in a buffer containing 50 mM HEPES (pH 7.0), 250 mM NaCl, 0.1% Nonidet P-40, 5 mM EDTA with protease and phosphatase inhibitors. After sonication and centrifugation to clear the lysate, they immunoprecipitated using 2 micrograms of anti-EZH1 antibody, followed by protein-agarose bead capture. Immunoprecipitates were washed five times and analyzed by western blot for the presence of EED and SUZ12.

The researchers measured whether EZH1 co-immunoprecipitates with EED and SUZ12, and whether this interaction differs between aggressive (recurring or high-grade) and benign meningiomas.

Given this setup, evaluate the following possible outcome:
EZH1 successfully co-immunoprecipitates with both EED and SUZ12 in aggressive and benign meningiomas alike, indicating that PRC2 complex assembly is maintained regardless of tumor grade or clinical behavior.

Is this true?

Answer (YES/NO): NO